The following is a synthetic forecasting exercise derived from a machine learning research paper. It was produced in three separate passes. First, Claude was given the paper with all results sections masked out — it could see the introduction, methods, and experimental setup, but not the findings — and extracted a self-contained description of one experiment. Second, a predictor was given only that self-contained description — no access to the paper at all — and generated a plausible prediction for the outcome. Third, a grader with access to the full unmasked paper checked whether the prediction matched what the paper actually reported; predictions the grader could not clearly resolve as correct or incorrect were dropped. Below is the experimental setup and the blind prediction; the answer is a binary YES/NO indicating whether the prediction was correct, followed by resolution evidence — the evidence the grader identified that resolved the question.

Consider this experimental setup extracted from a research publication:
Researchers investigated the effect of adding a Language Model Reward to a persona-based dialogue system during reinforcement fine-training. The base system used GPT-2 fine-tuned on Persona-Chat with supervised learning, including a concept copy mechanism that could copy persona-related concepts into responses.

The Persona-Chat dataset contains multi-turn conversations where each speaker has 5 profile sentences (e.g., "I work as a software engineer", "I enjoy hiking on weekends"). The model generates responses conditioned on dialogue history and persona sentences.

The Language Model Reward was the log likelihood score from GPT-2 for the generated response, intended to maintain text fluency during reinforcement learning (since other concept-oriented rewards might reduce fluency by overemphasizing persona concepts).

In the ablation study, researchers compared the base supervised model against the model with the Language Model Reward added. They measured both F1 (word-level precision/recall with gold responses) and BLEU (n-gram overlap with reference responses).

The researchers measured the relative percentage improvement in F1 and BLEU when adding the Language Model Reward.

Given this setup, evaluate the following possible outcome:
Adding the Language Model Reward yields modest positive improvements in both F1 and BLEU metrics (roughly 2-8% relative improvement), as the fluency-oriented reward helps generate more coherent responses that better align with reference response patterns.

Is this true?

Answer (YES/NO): NO